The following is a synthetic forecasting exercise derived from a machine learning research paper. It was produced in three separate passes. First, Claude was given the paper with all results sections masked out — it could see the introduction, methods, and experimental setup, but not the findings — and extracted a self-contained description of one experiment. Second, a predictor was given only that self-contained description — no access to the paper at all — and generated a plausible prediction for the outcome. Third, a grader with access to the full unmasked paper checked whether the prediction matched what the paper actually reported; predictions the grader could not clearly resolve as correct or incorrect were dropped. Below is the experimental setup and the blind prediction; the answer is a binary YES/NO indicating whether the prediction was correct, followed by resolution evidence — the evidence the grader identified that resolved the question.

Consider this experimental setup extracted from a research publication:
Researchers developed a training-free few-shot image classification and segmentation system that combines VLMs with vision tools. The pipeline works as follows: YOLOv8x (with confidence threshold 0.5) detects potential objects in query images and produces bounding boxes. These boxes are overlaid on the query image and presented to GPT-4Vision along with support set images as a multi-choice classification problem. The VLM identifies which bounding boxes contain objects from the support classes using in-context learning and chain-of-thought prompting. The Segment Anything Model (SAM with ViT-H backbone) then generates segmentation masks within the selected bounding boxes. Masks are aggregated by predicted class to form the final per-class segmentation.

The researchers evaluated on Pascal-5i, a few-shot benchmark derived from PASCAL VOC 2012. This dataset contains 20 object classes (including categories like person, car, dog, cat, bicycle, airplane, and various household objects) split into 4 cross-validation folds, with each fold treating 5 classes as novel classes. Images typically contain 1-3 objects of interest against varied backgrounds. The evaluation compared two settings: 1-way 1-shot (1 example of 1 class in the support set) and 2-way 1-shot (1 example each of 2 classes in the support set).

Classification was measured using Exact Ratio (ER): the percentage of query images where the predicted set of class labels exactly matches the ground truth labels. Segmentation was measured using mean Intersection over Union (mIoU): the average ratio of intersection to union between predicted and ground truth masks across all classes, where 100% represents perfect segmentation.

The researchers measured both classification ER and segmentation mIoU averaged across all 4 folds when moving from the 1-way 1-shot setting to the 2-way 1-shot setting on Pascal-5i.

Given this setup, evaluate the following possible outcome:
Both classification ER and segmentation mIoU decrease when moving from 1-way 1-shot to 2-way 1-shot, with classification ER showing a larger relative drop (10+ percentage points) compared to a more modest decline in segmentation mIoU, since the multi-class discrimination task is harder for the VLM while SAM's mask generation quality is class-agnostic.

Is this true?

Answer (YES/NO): NO